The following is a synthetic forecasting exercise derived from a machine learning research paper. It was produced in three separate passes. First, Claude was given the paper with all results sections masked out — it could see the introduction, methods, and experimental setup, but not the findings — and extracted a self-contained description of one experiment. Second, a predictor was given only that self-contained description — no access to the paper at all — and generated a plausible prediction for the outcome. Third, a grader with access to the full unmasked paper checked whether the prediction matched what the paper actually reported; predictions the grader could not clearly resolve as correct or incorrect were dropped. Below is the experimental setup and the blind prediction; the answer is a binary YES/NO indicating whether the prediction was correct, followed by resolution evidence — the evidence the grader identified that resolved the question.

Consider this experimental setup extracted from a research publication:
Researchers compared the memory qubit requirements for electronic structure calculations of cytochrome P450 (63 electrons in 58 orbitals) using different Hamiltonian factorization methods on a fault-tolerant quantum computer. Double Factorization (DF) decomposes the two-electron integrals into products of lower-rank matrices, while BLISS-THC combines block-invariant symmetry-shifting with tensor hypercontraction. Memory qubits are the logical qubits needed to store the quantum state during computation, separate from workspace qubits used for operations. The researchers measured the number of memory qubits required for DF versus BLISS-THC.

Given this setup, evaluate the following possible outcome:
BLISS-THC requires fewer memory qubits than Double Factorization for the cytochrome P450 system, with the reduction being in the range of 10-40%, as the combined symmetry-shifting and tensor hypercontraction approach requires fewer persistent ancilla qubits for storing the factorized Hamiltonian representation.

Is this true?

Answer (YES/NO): NO